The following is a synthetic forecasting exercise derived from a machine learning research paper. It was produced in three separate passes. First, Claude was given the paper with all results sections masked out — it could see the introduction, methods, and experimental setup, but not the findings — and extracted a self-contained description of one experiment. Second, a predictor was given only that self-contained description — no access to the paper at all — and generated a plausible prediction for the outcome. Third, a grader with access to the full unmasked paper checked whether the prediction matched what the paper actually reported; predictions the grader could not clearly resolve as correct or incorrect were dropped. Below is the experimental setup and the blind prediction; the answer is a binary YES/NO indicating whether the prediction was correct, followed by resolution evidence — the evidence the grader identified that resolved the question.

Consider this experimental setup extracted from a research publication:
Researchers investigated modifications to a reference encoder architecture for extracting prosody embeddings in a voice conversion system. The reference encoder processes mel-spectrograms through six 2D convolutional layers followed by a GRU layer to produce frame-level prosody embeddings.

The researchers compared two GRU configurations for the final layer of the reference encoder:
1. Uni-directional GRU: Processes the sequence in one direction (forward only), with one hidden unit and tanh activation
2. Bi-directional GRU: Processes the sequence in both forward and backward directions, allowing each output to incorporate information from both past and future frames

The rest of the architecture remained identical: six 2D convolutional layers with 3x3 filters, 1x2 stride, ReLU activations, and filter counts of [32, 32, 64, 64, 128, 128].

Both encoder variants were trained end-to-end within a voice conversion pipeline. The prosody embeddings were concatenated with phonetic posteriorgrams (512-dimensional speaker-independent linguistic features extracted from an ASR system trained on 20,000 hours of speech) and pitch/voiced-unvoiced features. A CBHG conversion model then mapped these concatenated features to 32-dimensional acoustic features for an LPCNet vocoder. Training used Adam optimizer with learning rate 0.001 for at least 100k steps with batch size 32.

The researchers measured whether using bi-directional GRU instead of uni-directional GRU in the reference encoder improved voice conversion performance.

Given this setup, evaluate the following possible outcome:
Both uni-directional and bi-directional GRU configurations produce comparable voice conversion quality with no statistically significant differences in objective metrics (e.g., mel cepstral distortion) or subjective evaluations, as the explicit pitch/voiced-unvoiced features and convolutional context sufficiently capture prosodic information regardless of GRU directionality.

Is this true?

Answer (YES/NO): NO